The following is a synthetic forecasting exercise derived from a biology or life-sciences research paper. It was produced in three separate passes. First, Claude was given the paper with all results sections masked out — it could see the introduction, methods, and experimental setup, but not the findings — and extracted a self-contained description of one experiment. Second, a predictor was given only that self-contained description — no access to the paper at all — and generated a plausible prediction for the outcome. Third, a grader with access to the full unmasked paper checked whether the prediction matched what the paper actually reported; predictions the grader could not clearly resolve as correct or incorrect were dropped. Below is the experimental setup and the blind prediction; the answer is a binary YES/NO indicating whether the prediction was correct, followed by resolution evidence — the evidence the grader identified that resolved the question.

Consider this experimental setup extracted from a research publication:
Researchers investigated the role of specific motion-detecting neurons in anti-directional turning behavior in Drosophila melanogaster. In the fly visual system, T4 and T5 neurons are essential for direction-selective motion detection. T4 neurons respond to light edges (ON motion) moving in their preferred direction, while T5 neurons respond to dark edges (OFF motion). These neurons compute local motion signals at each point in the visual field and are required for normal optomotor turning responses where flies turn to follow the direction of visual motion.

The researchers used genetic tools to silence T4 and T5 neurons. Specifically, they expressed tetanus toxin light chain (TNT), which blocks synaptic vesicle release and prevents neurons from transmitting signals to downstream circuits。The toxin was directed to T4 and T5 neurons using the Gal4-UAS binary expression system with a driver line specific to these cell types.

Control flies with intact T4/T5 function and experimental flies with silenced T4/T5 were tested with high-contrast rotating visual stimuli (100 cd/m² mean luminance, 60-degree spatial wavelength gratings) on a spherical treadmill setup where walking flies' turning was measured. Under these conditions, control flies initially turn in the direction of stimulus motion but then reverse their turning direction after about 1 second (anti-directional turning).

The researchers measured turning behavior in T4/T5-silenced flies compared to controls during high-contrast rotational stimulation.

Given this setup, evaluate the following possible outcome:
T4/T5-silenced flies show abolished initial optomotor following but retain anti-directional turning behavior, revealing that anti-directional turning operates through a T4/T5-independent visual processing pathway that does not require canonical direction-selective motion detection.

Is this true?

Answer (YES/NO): NO